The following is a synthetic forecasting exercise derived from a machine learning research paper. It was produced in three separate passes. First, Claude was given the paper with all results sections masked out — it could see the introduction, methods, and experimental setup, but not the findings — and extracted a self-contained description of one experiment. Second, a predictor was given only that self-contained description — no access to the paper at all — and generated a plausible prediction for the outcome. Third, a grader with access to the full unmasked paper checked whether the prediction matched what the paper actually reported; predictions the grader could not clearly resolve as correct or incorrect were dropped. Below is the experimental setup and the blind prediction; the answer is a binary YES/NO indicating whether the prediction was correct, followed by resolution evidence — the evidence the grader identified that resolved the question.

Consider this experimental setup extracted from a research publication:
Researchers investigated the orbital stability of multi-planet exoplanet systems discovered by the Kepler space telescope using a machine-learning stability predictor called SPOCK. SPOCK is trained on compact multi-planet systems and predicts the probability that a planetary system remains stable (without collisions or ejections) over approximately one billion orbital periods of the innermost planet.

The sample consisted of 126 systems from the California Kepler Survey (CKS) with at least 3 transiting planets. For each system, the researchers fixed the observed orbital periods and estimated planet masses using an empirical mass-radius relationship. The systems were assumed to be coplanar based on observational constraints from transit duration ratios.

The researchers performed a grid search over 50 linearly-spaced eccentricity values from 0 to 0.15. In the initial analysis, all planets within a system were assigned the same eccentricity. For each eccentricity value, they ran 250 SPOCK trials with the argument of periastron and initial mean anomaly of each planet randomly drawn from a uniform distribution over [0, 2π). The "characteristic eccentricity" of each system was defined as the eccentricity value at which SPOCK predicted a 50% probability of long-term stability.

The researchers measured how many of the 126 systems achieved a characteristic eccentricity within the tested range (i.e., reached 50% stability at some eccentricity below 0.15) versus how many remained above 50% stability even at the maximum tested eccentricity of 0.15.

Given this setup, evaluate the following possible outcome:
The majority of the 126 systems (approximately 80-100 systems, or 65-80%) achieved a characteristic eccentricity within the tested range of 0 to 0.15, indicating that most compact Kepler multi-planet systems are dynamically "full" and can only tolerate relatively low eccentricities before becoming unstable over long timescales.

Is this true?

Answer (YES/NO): NO